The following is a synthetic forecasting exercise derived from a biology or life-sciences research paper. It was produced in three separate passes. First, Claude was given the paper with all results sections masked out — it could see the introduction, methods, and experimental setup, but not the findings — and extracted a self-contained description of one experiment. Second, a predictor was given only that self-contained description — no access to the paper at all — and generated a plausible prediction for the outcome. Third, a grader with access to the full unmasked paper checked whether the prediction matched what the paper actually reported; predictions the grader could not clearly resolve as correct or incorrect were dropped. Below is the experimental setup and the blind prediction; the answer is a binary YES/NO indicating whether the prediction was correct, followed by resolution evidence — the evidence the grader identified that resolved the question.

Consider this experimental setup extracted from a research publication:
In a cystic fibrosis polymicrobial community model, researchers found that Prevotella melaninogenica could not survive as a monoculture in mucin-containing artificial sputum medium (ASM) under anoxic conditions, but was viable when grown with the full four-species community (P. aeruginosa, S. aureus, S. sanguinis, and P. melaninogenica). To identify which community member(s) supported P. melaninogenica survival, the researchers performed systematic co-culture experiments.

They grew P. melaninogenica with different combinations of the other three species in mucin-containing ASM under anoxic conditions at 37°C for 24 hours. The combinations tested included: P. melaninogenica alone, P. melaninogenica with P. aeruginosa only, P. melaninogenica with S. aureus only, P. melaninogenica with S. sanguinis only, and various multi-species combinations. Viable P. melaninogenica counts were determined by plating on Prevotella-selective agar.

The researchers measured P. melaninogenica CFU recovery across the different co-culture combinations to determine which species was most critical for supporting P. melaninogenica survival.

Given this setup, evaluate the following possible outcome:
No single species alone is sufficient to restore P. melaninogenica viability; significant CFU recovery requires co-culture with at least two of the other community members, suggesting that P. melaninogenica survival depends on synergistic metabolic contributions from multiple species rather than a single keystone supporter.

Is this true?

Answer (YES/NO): NO